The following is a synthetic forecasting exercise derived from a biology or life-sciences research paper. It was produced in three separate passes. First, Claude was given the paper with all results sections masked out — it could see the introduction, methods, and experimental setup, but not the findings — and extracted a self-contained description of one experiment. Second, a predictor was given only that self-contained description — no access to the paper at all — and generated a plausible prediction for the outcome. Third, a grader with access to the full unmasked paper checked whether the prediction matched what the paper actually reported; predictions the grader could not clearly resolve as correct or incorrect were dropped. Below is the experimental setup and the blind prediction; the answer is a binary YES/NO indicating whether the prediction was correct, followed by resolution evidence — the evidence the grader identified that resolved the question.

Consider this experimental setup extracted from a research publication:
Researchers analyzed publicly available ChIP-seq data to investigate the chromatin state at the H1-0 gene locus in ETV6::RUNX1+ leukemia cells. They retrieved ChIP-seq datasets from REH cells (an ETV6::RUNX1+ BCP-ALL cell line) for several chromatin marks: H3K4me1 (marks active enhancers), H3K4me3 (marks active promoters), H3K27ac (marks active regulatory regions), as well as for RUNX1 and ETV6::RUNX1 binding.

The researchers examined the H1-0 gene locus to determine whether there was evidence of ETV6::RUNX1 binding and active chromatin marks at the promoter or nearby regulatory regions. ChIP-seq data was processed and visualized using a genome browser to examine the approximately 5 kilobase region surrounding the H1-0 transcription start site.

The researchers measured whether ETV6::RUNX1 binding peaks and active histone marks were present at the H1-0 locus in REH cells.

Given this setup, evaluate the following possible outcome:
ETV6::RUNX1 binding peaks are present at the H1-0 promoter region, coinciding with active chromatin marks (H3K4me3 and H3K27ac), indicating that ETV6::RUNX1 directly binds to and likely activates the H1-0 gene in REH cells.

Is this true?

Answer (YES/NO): NO